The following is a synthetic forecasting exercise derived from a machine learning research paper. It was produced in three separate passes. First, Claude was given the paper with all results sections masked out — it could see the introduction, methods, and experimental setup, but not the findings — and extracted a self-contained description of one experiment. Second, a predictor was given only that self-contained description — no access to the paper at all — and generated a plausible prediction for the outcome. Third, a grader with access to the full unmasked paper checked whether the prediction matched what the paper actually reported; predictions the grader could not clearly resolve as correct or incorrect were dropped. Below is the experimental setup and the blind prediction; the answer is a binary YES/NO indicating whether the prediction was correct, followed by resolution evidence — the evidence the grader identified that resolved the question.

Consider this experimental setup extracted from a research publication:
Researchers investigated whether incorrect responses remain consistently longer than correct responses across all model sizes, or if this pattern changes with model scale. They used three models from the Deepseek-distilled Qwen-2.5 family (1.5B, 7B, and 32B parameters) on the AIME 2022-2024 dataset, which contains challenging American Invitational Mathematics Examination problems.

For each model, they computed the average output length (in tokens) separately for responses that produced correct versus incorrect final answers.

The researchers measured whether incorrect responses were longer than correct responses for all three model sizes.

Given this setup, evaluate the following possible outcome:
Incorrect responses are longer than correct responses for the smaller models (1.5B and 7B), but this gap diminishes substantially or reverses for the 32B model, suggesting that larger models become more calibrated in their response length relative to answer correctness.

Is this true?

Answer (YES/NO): NO